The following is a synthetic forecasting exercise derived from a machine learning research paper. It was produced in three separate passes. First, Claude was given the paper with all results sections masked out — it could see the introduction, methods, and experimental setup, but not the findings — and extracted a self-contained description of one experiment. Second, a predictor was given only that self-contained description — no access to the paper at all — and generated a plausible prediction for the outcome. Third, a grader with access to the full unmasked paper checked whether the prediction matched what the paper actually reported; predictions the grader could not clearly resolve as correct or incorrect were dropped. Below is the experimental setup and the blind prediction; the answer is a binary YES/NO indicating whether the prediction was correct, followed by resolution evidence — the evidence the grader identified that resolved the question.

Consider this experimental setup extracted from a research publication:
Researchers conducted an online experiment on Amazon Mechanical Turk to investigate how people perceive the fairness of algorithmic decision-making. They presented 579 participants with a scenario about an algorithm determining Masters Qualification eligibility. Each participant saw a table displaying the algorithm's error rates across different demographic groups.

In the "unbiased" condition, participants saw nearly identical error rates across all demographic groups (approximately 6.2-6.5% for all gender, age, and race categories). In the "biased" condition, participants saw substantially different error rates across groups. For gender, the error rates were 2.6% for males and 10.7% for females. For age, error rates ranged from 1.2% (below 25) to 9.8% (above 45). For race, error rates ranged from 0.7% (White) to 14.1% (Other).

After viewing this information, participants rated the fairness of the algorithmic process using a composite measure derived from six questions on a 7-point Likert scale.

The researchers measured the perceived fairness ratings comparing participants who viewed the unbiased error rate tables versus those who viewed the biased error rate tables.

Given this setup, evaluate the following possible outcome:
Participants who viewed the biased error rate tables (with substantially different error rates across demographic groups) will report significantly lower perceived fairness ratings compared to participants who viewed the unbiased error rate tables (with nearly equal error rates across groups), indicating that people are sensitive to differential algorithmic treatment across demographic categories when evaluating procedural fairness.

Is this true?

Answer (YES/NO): YES